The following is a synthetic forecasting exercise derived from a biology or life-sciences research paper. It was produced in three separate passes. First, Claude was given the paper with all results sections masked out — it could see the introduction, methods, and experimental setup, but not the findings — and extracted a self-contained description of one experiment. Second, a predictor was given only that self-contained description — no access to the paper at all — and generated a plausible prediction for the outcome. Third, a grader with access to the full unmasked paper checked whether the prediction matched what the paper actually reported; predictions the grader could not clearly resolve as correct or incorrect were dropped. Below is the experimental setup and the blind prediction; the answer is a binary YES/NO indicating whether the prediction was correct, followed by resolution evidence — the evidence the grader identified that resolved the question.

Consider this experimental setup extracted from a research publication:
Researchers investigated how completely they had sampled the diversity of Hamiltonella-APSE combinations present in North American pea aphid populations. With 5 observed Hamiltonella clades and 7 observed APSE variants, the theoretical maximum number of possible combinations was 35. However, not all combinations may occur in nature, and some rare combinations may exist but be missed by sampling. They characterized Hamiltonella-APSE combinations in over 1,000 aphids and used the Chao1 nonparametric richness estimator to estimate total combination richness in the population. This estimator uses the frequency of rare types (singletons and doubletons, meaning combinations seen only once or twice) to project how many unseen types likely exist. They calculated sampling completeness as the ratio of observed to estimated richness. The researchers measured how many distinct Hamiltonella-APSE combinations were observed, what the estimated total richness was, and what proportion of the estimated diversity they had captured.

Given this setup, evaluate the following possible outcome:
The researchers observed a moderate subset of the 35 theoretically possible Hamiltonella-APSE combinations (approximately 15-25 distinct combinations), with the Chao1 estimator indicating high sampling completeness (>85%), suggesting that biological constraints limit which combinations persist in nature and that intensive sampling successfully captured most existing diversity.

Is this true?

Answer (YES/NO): YES